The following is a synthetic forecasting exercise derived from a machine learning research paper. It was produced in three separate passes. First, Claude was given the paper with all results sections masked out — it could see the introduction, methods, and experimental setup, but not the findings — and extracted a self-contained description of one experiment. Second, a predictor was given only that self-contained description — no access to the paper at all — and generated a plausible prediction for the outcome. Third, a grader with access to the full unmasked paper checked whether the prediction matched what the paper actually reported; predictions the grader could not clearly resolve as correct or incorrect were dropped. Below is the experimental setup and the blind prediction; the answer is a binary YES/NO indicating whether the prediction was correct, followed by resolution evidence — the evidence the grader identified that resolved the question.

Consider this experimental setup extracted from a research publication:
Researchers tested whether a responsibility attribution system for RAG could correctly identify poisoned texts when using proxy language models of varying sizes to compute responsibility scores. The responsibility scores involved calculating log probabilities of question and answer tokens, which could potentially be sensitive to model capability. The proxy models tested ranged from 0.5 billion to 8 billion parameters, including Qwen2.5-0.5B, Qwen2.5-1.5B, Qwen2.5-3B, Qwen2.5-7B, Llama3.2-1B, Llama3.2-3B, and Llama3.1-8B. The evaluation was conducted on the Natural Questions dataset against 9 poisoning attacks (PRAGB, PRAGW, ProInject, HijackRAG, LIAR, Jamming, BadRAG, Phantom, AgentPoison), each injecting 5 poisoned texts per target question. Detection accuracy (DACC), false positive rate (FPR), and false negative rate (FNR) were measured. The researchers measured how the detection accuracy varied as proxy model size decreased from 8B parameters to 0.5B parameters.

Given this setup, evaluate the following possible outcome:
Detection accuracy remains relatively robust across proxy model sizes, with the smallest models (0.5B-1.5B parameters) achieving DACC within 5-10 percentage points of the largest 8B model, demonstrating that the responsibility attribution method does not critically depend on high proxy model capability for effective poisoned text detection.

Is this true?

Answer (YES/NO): NO